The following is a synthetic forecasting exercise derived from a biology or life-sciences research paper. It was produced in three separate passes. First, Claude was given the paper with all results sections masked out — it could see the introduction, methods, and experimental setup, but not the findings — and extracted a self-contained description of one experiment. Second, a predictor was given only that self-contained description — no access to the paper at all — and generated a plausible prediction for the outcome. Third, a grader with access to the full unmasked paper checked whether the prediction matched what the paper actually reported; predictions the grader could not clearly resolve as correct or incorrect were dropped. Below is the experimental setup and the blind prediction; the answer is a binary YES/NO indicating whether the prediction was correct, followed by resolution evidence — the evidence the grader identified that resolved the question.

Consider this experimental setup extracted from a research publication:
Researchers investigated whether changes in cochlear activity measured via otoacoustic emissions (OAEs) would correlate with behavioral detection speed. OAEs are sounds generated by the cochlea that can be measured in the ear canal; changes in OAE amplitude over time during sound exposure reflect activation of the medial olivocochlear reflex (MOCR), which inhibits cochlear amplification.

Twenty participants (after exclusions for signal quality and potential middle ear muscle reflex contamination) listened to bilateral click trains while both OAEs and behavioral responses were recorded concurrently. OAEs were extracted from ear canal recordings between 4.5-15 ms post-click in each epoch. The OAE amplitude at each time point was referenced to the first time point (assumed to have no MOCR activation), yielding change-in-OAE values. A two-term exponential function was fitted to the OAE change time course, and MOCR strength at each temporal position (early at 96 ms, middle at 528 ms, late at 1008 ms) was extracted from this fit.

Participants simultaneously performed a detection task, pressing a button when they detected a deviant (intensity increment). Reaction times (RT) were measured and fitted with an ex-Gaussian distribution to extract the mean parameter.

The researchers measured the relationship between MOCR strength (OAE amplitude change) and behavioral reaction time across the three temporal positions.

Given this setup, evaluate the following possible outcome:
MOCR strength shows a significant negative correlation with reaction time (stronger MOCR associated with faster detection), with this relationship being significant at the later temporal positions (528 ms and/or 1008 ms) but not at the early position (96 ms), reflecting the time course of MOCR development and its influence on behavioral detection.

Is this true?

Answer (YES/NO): NO